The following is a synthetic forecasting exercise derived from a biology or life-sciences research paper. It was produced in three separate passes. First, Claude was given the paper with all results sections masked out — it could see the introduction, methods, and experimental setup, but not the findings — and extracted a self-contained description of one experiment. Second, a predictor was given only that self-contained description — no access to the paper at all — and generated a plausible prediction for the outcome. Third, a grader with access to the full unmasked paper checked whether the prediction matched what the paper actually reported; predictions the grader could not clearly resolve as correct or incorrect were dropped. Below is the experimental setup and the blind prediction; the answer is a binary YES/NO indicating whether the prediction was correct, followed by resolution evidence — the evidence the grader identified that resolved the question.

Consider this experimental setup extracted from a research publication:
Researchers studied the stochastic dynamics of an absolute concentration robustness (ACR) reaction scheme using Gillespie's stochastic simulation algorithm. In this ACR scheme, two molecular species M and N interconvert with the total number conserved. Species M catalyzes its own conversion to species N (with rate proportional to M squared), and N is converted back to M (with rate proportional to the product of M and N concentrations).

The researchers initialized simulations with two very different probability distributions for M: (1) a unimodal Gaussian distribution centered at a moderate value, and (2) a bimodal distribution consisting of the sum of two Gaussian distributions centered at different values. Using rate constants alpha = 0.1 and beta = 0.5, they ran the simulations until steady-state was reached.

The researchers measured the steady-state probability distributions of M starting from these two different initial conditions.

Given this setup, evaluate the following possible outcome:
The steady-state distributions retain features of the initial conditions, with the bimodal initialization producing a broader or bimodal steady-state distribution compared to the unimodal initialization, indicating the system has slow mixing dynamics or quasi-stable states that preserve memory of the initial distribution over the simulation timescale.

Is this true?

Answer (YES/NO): NO